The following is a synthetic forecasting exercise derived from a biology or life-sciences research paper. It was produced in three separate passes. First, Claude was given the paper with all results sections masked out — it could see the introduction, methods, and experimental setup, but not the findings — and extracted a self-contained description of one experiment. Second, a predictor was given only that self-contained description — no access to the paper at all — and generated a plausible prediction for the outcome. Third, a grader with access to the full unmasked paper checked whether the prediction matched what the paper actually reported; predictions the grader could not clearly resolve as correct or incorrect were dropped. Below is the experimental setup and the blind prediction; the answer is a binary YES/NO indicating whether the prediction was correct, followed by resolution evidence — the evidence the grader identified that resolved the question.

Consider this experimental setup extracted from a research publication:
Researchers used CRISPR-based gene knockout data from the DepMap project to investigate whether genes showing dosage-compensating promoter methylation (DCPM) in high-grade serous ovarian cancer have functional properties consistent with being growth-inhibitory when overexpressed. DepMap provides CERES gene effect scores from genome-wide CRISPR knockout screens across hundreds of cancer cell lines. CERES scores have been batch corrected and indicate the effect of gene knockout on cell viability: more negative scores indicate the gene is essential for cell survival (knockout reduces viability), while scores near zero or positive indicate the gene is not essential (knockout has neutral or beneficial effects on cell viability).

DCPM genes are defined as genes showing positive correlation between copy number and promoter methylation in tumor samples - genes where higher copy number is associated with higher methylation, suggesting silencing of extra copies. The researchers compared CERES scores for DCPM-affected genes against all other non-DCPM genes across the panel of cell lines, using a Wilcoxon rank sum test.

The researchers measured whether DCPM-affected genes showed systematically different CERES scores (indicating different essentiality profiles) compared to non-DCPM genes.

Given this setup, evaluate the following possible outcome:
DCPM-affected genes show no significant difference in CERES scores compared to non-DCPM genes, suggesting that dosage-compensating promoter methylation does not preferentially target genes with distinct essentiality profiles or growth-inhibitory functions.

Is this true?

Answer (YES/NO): NO